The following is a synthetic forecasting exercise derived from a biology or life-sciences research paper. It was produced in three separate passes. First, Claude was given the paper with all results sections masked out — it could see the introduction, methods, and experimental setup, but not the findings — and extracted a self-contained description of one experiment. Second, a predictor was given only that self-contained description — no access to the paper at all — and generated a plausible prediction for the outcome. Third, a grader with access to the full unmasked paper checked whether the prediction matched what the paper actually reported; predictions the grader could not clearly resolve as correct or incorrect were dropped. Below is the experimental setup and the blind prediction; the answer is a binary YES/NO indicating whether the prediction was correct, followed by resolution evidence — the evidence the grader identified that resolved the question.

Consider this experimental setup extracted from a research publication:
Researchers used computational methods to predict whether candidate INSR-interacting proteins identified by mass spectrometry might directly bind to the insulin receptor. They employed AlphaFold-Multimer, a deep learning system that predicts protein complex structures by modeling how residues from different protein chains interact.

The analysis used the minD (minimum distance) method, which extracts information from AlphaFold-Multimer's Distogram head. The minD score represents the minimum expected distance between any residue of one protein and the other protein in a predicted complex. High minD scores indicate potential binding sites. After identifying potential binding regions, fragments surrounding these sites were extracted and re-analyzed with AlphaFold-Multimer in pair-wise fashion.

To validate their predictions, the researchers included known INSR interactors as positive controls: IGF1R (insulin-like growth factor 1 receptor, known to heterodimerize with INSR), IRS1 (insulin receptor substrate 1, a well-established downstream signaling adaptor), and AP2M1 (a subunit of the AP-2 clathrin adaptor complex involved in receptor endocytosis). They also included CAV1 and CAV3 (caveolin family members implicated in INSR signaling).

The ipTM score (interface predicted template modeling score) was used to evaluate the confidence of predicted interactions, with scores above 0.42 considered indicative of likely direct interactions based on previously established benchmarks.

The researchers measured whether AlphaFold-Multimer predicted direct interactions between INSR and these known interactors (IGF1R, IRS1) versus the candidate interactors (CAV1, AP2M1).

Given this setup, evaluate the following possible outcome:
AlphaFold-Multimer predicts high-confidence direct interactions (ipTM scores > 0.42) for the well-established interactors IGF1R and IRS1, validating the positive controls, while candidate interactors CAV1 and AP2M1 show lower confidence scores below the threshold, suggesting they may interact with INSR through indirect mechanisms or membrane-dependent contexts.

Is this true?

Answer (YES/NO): NO